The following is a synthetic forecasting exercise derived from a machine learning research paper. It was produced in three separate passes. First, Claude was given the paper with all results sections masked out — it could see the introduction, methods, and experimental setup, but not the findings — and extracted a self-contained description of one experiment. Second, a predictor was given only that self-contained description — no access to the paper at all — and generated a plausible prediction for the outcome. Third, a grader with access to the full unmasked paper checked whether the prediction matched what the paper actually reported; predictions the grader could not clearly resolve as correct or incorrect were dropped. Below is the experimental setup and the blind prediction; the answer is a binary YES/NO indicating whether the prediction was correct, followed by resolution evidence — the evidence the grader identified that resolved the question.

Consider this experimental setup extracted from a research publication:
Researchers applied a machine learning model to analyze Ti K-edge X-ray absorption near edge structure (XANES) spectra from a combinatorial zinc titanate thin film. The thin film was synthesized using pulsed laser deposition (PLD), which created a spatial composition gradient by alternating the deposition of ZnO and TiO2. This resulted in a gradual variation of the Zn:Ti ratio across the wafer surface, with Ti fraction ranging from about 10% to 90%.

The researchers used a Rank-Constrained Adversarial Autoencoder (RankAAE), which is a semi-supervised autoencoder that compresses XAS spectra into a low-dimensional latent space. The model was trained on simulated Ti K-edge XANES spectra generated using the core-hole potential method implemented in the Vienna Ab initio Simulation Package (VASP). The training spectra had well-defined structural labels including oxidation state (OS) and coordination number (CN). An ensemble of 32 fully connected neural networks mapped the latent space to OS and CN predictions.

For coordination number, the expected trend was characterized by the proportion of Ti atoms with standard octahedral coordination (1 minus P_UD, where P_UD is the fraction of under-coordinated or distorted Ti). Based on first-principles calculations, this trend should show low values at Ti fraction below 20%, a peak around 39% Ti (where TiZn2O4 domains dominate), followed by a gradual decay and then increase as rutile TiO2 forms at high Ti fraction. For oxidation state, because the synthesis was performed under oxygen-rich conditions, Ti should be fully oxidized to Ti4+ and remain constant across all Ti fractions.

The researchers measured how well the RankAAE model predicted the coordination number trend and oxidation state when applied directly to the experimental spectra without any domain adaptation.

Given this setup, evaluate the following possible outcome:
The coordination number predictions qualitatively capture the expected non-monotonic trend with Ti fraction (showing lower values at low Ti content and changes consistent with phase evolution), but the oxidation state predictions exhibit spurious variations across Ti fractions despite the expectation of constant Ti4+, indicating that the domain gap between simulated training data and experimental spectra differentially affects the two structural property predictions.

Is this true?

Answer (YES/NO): YES